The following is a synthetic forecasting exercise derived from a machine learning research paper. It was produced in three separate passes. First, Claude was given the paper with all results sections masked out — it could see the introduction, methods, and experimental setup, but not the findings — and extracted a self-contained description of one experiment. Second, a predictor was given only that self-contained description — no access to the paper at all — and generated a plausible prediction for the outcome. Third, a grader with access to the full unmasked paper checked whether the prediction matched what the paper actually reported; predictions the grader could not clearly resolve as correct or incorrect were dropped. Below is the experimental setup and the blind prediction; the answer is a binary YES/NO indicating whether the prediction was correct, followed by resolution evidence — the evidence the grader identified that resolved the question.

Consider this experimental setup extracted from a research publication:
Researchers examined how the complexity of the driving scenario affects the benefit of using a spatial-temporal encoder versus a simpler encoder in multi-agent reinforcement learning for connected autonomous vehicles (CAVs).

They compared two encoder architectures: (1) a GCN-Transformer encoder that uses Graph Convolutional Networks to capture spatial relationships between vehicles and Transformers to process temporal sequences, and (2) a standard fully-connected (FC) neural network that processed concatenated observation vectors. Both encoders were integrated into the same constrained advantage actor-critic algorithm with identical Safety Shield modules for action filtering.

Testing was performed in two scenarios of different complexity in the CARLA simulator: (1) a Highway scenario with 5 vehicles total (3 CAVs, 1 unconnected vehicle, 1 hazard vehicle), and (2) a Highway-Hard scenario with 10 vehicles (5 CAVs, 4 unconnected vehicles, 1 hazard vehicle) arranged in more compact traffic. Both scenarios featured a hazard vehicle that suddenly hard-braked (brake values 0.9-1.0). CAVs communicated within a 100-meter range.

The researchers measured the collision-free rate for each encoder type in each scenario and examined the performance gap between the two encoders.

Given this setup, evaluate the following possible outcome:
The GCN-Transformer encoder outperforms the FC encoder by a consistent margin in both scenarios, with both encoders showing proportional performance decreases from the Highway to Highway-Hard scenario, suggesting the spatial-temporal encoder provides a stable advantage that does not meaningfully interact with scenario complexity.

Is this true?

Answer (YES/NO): NO